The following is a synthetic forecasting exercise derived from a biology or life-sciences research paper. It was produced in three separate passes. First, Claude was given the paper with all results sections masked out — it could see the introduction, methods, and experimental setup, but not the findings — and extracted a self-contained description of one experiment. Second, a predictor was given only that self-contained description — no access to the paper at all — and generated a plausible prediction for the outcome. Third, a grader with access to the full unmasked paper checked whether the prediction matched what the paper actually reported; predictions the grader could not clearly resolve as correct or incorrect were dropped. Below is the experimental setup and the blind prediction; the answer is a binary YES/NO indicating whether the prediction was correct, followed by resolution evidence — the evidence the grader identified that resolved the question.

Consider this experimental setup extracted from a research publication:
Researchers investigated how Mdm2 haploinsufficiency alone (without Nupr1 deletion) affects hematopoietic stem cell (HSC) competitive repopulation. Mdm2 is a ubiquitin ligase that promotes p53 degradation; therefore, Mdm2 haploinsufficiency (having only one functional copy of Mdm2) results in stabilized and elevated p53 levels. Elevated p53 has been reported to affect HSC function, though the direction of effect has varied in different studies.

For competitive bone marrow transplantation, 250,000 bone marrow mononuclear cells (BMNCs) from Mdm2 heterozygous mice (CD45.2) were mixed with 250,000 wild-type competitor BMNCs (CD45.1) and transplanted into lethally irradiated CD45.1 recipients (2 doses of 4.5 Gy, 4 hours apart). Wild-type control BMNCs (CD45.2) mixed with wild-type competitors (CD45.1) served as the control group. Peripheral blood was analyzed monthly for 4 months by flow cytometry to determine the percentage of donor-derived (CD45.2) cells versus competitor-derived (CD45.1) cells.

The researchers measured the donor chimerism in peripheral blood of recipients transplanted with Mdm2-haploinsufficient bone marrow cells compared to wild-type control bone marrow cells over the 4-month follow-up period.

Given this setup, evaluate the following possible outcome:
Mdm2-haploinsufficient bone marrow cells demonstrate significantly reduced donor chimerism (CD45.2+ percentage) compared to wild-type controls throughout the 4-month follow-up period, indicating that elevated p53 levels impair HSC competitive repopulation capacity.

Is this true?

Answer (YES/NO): YES